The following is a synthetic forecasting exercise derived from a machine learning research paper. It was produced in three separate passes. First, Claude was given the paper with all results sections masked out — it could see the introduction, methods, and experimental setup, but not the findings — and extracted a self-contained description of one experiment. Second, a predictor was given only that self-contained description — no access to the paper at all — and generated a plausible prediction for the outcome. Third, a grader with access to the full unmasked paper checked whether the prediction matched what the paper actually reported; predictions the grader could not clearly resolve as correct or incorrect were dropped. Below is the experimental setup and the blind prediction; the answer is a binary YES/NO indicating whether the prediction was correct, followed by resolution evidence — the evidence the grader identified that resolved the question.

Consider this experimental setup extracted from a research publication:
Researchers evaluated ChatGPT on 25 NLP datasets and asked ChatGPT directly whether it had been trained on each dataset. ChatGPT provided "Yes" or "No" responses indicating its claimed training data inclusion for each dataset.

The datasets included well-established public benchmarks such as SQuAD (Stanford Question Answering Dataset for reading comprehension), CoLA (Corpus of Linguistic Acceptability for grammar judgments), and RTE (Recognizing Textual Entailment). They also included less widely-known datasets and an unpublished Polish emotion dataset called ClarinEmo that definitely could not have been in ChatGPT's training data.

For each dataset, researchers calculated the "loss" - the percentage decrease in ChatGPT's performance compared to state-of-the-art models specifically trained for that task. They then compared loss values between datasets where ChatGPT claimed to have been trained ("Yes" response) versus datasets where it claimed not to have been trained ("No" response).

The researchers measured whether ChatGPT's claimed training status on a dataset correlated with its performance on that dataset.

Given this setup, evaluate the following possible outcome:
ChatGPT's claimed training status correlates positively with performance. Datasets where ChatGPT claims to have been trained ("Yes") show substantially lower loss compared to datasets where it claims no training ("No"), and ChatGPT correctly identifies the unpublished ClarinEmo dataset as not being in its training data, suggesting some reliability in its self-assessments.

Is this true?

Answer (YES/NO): YES